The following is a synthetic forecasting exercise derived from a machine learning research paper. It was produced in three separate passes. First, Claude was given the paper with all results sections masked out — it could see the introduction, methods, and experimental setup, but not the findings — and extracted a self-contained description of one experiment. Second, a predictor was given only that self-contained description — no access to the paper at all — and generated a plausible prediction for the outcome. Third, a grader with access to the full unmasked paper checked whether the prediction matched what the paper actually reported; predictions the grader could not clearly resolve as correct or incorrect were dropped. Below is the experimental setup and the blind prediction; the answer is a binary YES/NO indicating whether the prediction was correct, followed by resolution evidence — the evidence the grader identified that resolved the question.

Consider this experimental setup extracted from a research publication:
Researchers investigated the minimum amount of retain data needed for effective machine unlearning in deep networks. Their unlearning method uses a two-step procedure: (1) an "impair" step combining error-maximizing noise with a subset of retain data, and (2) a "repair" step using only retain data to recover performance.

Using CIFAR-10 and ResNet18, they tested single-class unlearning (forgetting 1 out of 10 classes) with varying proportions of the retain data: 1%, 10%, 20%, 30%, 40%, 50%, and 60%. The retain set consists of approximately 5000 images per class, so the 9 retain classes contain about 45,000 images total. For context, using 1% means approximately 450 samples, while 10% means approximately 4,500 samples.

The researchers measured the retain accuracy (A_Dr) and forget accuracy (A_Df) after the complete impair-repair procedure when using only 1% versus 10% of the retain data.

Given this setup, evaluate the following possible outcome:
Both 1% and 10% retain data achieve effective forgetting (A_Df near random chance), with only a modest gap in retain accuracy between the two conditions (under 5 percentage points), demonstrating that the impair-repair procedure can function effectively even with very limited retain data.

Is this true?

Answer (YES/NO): NO